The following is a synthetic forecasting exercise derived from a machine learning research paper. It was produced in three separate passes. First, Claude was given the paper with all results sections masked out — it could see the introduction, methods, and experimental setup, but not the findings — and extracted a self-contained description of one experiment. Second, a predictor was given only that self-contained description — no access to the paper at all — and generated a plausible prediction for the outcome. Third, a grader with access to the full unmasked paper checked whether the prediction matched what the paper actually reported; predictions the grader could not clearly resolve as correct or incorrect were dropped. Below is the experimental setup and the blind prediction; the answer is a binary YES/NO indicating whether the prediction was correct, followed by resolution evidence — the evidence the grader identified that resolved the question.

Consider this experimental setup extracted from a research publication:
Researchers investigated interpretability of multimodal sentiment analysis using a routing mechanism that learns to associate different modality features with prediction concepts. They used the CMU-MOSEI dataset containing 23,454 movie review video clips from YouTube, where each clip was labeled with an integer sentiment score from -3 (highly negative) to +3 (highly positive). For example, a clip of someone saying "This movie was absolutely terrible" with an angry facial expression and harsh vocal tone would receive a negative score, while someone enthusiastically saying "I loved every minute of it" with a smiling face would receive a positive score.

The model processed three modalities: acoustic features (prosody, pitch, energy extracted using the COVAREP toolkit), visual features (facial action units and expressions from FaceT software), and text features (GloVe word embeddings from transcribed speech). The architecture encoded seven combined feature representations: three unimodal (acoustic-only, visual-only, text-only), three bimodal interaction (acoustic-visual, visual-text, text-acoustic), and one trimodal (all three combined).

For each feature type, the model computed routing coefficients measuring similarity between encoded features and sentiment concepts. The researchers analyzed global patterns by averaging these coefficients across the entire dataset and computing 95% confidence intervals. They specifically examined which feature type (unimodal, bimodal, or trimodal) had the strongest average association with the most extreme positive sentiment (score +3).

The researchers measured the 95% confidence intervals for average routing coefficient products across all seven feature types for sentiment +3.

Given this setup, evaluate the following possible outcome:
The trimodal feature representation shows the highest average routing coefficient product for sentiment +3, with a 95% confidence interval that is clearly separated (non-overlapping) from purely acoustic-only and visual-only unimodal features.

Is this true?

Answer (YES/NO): NO